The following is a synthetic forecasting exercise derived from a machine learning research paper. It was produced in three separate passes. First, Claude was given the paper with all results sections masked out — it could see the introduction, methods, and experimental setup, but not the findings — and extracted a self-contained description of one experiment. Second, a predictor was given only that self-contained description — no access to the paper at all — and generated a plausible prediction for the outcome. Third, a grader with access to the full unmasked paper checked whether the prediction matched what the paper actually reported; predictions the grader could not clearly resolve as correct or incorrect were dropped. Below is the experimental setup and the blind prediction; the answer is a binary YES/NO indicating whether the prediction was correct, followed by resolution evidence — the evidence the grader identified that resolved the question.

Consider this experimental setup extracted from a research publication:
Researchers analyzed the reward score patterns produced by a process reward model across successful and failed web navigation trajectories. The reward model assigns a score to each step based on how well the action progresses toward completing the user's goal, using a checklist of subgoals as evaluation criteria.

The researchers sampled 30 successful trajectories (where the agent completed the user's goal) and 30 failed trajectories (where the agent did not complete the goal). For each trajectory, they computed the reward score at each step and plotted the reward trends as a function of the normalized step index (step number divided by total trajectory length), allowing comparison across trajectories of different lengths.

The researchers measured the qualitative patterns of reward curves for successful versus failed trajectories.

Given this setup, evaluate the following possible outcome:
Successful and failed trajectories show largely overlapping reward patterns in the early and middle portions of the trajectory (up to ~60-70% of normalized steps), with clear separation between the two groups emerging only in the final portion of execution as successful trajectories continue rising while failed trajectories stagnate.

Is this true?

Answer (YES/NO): NO